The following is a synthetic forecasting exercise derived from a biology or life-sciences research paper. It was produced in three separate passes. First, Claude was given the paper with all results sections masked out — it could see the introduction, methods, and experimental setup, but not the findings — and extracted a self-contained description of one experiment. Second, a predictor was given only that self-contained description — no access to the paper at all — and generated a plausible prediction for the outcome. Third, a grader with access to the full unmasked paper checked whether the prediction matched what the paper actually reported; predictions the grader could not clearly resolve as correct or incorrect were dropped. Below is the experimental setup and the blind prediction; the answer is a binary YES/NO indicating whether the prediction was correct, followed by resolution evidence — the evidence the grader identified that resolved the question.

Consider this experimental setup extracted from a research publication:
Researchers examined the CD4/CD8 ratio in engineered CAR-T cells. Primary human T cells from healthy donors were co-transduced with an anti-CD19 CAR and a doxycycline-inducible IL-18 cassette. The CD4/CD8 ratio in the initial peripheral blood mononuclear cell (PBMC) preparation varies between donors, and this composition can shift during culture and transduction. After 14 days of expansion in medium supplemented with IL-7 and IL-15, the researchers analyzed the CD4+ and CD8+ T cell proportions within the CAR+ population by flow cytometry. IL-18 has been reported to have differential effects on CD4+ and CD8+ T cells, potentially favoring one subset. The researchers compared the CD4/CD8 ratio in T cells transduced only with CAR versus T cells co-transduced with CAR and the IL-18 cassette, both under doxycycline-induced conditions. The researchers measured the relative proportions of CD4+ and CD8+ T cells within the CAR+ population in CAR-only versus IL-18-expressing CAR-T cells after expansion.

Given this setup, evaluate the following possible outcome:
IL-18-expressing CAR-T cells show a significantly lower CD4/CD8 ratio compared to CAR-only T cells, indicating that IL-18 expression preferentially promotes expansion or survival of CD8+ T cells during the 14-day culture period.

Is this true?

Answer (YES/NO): NO